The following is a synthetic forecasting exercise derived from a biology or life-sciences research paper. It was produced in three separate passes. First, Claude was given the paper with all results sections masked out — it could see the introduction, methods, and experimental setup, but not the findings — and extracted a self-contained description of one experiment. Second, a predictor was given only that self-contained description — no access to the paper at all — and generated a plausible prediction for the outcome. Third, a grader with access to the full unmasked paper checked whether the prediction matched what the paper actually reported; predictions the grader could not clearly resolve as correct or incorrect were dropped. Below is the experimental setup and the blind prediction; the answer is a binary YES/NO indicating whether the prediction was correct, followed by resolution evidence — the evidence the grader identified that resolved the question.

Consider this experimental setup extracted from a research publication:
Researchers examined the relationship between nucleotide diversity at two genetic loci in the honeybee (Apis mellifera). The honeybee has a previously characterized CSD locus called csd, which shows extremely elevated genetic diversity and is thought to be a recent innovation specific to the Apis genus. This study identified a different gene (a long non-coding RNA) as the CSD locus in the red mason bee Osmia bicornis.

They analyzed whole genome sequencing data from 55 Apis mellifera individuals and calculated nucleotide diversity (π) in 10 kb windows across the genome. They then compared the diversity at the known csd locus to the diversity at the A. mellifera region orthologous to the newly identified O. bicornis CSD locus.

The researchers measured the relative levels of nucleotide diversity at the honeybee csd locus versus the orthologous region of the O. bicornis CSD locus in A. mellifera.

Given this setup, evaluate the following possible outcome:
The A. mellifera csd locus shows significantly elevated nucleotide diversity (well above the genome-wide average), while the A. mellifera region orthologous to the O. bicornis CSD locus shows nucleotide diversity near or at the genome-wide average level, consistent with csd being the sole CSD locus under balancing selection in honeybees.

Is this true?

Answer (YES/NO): YES